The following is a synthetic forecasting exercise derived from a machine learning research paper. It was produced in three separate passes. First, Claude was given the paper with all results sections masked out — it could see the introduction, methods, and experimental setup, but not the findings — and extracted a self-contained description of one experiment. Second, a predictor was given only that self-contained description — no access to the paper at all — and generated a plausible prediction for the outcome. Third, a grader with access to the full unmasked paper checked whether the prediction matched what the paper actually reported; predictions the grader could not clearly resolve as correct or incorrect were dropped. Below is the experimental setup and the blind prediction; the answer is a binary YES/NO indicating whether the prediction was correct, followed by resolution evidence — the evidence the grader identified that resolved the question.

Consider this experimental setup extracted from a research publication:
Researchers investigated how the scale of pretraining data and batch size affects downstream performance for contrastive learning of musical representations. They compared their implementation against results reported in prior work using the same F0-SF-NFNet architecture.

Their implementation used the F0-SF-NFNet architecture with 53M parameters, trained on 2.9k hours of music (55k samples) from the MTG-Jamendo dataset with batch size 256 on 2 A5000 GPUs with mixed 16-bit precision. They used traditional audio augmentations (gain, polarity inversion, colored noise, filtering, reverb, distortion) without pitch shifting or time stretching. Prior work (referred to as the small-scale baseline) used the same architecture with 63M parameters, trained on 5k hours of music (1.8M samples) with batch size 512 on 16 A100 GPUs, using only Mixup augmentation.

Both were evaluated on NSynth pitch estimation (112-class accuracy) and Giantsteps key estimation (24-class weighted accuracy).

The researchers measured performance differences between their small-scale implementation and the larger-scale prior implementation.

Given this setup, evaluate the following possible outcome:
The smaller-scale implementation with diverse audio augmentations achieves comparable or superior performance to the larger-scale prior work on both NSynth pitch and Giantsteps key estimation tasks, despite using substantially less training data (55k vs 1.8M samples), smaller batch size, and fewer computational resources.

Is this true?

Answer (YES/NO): YES